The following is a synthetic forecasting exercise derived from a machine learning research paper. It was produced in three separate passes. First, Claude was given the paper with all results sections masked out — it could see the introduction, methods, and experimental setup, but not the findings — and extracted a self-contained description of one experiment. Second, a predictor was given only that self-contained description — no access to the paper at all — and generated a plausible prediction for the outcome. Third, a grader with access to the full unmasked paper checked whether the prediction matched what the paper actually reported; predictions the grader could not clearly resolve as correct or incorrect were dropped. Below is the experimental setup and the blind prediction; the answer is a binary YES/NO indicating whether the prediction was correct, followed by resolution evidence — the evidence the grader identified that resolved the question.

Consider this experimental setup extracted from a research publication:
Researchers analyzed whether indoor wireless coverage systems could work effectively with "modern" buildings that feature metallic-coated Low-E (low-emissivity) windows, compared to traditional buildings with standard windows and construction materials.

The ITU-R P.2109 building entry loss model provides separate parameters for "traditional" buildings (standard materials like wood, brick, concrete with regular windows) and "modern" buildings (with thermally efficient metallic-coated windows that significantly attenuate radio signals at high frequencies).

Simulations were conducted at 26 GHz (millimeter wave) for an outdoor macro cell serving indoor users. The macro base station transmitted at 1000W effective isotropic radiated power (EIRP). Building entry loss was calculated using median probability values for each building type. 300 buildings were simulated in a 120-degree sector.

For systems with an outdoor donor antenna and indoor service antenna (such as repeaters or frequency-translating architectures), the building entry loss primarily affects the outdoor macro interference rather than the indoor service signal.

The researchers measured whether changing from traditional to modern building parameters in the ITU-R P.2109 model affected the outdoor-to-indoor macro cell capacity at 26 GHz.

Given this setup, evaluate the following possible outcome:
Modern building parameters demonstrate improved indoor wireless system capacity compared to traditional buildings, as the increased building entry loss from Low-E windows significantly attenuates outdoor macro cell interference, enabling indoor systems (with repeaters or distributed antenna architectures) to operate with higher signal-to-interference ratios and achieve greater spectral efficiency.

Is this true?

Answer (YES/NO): NO